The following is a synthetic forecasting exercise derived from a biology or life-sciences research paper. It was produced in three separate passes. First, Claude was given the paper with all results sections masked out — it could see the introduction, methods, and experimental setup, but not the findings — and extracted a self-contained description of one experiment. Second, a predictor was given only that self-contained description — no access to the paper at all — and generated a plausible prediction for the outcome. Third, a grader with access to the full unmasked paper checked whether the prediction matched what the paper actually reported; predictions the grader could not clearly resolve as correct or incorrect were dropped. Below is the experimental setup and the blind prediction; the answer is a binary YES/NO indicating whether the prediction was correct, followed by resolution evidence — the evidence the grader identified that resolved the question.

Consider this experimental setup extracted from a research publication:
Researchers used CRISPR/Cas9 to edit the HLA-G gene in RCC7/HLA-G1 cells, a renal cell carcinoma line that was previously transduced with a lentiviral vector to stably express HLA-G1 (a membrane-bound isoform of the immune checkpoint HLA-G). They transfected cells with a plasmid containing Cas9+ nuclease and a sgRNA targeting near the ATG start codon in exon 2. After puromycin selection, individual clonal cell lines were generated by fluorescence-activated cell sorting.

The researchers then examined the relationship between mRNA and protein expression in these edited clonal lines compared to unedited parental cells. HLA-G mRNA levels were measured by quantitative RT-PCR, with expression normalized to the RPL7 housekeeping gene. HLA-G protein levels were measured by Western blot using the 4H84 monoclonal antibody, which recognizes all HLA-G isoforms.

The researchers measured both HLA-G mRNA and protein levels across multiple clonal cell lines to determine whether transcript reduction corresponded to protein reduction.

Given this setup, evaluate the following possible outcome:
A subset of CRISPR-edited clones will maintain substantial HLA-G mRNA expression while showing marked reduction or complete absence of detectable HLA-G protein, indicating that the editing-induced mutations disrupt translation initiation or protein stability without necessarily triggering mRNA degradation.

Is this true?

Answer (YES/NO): NO